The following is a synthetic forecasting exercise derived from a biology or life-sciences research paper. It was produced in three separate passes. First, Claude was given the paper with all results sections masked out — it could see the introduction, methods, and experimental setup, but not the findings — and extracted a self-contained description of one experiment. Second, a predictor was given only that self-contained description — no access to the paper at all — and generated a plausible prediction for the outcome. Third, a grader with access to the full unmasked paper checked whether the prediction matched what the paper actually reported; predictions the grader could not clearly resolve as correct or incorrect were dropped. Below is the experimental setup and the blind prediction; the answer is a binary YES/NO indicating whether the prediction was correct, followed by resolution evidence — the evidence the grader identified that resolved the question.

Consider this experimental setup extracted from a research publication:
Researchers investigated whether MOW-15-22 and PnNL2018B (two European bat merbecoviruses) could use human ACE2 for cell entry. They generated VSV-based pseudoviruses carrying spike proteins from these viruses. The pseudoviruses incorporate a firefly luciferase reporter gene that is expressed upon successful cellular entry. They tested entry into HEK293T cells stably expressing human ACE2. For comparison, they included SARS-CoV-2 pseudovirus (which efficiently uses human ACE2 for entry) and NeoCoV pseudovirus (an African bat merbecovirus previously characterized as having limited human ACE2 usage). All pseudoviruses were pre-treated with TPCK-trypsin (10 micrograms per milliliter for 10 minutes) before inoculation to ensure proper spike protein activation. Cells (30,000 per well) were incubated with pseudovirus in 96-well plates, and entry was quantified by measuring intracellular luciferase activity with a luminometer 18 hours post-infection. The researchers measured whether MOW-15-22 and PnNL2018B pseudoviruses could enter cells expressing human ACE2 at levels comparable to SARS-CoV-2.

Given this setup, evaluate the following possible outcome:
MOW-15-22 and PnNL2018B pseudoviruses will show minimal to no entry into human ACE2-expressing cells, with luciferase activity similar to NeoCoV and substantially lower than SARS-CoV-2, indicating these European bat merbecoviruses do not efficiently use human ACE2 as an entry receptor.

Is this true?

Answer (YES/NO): YES